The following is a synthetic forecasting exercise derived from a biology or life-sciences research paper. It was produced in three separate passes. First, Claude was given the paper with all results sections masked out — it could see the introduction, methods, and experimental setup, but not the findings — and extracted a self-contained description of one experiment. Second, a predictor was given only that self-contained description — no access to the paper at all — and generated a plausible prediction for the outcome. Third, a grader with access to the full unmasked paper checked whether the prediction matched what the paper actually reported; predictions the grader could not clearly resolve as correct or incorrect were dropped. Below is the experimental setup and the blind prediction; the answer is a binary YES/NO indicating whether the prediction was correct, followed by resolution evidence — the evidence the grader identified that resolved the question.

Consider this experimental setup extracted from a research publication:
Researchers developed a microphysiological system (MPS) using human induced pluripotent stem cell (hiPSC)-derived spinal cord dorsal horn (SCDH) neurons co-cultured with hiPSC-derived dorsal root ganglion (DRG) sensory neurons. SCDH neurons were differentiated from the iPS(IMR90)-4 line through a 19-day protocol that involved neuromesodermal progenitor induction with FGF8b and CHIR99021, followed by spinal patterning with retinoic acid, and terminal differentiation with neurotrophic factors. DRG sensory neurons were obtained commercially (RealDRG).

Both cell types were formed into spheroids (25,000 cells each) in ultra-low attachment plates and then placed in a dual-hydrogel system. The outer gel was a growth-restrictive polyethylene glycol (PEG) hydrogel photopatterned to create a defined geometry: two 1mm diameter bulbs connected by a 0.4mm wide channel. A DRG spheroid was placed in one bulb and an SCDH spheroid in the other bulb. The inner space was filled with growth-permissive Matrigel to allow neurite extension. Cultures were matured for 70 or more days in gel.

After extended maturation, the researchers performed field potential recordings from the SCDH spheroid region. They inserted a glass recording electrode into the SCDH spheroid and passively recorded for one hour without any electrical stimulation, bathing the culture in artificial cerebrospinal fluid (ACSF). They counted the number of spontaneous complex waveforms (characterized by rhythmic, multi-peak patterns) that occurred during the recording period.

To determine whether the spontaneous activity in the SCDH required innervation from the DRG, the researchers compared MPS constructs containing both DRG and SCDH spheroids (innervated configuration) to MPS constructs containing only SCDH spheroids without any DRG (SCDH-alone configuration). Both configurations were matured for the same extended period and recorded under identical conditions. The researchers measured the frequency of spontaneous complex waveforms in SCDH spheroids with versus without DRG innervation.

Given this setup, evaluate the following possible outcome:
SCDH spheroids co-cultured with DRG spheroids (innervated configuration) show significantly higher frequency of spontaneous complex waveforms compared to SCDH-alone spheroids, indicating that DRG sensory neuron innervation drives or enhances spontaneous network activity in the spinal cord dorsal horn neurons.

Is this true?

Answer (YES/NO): NO